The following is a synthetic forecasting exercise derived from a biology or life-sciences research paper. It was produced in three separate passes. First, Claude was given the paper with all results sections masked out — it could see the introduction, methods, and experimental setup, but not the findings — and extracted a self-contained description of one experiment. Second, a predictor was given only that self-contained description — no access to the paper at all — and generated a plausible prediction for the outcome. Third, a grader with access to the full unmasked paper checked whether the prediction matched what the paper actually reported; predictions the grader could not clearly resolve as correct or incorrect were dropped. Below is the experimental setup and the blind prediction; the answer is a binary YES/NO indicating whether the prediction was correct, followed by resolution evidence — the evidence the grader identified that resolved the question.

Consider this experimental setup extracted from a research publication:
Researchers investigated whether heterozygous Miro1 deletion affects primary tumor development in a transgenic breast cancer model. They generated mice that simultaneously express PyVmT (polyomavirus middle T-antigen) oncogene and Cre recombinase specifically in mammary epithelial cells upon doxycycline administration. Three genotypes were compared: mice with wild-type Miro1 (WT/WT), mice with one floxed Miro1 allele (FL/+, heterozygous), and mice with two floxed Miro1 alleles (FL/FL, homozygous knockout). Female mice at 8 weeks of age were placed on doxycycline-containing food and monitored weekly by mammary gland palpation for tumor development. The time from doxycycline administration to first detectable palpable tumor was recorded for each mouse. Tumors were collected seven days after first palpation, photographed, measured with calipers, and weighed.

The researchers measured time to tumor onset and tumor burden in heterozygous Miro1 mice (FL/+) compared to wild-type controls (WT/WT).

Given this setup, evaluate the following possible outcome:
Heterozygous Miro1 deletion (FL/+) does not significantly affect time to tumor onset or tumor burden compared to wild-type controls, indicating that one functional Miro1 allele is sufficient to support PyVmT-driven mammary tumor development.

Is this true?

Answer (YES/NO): YES